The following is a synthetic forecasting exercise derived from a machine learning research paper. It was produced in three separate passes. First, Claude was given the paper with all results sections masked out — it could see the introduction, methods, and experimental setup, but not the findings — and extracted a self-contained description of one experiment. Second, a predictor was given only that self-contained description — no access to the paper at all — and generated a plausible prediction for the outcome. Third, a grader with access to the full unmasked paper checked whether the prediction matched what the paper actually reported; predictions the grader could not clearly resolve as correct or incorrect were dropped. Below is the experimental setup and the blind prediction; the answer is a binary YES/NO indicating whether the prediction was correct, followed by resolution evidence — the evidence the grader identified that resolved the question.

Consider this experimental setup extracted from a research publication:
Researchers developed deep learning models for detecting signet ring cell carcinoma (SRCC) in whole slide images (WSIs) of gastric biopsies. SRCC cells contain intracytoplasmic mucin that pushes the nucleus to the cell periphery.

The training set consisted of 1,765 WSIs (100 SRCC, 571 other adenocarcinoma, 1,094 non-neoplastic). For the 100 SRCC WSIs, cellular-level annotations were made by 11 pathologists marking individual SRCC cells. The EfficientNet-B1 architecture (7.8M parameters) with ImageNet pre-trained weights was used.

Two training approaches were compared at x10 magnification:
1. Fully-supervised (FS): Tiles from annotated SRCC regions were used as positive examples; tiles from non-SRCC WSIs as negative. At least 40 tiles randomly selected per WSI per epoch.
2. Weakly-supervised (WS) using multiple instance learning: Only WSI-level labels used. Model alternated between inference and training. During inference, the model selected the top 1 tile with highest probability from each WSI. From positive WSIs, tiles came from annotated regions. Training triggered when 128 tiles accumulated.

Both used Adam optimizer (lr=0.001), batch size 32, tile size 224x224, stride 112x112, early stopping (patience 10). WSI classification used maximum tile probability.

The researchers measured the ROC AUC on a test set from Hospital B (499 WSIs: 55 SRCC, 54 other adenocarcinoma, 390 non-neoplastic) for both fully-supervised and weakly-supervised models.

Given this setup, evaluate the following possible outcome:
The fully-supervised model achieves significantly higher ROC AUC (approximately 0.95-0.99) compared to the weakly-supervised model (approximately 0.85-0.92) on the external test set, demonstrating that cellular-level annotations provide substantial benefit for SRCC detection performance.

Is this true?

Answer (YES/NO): NO